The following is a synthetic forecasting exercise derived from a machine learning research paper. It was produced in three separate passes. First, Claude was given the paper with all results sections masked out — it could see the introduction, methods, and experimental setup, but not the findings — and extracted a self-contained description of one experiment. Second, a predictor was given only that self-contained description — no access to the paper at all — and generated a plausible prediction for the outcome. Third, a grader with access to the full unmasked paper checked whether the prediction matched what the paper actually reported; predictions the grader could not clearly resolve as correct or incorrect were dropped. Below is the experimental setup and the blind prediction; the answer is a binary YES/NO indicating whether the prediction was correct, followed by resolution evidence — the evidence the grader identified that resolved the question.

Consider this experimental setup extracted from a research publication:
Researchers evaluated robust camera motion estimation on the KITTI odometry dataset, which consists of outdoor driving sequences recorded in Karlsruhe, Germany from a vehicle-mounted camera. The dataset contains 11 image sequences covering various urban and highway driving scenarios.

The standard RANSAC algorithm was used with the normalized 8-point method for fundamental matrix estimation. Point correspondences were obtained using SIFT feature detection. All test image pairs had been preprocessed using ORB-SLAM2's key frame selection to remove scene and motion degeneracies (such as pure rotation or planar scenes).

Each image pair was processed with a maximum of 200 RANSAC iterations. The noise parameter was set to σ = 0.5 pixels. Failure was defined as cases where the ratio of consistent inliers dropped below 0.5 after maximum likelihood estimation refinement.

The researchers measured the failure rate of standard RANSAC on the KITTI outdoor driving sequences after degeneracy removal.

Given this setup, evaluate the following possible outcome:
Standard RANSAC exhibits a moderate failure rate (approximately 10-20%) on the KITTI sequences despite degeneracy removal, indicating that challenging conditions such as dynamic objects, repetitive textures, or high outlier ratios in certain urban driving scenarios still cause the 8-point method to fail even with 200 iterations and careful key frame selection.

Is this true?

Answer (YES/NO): NO